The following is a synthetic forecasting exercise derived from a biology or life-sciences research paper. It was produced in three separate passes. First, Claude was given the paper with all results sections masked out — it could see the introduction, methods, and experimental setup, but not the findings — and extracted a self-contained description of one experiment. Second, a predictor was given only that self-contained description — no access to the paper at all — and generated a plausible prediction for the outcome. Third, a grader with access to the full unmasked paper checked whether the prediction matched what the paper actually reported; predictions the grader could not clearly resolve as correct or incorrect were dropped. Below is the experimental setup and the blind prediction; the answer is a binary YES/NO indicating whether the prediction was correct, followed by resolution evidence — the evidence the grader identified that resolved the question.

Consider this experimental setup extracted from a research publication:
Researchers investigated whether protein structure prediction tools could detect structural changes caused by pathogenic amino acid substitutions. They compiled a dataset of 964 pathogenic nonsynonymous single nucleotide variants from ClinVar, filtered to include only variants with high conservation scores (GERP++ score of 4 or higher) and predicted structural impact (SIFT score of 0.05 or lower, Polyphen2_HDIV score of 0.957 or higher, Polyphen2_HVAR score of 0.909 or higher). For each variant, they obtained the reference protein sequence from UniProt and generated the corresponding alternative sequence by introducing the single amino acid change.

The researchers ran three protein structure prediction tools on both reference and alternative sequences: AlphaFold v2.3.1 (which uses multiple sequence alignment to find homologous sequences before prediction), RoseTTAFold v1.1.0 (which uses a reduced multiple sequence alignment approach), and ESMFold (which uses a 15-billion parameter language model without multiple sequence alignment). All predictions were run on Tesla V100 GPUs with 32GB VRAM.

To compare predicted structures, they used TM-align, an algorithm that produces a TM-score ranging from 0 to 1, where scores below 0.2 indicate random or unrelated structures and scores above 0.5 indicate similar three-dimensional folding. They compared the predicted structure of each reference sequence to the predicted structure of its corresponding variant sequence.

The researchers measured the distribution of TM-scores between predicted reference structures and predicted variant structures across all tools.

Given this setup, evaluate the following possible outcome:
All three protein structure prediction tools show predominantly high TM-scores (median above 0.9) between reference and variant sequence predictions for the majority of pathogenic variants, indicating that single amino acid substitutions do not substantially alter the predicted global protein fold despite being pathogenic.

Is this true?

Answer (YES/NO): YES